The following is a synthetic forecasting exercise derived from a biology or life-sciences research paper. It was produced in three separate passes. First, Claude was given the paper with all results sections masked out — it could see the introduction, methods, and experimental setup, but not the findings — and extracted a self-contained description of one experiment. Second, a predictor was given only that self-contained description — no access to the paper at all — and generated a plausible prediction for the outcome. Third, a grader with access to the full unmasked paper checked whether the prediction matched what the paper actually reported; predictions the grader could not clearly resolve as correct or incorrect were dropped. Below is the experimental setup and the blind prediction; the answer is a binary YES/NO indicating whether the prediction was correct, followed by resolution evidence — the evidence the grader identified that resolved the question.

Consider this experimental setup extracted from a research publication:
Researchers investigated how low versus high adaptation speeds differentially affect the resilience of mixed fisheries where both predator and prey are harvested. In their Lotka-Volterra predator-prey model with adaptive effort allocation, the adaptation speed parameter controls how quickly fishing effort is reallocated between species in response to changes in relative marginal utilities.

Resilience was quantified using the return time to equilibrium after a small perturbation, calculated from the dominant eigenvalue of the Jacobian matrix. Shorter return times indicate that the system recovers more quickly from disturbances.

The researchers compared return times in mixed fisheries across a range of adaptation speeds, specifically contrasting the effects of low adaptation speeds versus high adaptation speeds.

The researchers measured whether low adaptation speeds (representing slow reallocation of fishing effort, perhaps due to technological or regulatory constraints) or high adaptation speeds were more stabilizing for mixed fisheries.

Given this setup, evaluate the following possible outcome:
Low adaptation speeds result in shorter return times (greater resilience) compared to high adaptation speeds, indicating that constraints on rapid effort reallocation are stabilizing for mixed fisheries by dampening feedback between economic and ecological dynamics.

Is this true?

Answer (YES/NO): YES